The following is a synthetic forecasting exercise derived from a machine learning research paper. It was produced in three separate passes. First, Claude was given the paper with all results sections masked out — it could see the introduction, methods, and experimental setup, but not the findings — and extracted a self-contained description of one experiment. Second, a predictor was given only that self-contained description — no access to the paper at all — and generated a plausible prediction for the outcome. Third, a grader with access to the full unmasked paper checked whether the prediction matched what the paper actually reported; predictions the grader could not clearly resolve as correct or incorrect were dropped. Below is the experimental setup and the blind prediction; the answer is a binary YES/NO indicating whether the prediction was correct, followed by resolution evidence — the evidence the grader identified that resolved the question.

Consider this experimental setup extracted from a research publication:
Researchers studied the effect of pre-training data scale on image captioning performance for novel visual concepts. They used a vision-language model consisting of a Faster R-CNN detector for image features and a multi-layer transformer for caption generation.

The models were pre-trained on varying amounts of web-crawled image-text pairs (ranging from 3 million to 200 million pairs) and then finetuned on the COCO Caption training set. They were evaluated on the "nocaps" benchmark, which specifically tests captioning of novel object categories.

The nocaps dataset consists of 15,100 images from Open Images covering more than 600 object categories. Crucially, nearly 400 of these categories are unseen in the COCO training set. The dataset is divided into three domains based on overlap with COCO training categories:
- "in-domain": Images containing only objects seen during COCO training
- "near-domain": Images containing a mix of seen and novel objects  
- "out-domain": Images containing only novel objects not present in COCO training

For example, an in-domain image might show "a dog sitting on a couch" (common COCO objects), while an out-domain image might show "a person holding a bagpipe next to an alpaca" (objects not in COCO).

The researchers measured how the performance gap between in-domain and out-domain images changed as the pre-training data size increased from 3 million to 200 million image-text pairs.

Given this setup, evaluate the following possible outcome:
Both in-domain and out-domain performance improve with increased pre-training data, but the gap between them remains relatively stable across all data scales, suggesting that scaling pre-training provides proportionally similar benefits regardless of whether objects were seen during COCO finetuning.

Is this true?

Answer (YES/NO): NO